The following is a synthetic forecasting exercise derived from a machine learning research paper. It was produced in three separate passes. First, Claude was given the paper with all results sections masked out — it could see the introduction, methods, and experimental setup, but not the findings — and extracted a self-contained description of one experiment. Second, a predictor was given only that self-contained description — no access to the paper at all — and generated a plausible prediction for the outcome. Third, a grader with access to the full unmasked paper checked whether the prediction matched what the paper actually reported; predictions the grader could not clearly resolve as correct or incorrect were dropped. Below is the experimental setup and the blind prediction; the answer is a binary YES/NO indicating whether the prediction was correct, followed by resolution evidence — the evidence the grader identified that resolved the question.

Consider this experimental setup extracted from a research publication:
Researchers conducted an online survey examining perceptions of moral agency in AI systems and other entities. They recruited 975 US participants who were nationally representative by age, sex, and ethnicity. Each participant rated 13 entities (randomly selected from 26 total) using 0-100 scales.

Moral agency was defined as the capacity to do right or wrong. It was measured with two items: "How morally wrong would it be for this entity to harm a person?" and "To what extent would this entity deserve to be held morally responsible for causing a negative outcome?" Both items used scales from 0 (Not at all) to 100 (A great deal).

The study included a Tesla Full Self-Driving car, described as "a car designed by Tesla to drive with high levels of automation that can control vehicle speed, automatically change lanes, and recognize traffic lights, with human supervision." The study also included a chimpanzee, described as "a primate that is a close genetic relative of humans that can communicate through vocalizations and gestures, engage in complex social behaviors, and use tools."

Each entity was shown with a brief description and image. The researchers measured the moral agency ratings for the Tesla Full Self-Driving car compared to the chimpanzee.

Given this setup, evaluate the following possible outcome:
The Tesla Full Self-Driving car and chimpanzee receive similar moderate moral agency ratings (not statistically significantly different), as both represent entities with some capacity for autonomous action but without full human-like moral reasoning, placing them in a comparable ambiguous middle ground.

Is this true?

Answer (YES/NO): YES